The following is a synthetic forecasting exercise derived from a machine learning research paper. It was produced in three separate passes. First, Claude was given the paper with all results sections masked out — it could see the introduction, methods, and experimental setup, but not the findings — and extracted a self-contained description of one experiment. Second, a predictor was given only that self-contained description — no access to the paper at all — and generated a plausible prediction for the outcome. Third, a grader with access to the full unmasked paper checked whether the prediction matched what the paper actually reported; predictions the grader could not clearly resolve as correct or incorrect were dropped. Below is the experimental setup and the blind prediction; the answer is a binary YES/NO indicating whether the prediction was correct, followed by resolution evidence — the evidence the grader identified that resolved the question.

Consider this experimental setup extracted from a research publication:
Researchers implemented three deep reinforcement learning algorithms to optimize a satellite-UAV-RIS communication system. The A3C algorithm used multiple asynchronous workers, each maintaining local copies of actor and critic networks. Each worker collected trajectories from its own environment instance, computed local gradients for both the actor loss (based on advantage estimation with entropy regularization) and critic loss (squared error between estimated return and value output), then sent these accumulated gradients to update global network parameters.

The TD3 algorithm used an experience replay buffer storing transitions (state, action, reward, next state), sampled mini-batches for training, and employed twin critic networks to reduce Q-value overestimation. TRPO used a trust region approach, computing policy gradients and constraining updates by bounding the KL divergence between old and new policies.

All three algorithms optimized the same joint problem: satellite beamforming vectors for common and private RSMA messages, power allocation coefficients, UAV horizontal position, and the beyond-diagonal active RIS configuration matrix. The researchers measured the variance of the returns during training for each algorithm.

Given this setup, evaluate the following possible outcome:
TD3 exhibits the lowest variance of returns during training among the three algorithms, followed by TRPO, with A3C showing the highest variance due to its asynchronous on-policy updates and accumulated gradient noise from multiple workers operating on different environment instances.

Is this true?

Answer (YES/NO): NO